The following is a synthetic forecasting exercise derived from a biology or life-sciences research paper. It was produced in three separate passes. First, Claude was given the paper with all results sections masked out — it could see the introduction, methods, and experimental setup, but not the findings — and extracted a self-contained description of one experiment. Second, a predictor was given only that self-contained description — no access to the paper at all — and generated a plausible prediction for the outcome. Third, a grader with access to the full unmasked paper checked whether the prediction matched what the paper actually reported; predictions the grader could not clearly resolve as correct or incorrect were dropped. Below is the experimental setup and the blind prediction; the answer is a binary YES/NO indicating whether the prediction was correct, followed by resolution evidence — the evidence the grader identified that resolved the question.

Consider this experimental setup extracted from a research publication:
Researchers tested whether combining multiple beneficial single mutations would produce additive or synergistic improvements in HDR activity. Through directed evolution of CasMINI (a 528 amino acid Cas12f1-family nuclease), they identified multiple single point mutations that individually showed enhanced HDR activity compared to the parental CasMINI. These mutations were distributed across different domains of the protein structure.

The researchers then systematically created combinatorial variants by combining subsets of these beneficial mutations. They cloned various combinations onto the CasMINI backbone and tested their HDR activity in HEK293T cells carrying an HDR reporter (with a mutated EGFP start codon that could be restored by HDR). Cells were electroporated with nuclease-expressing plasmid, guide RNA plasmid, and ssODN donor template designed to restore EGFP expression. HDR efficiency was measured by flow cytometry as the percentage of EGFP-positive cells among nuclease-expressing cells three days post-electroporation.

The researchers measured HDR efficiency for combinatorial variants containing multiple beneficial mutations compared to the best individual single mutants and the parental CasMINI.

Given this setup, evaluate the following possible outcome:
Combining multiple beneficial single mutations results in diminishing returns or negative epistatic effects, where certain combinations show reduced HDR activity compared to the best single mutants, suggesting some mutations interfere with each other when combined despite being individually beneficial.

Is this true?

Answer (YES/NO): NO